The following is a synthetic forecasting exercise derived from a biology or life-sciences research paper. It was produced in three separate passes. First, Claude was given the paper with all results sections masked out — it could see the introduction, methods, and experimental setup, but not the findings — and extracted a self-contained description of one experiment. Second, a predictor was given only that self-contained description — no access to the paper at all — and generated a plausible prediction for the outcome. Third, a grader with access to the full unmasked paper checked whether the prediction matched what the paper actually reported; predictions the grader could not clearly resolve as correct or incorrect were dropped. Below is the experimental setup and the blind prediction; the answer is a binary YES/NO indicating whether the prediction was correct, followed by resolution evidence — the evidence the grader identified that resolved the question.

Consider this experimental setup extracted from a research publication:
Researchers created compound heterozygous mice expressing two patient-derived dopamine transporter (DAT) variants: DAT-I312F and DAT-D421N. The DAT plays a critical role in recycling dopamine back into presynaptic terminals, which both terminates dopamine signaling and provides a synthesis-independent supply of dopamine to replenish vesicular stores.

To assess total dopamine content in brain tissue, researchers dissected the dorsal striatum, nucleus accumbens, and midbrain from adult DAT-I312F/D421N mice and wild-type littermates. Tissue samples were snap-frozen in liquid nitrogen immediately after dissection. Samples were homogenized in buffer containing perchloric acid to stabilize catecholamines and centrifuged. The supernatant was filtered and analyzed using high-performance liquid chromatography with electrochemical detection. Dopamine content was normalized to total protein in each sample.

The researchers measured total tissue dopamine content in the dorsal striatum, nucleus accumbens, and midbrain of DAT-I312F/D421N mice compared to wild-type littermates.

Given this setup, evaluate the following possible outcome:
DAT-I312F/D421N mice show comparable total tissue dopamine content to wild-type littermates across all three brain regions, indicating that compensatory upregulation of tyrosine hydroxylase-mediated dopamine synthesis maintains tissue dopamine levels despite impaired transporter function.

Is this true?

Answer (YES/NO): NO